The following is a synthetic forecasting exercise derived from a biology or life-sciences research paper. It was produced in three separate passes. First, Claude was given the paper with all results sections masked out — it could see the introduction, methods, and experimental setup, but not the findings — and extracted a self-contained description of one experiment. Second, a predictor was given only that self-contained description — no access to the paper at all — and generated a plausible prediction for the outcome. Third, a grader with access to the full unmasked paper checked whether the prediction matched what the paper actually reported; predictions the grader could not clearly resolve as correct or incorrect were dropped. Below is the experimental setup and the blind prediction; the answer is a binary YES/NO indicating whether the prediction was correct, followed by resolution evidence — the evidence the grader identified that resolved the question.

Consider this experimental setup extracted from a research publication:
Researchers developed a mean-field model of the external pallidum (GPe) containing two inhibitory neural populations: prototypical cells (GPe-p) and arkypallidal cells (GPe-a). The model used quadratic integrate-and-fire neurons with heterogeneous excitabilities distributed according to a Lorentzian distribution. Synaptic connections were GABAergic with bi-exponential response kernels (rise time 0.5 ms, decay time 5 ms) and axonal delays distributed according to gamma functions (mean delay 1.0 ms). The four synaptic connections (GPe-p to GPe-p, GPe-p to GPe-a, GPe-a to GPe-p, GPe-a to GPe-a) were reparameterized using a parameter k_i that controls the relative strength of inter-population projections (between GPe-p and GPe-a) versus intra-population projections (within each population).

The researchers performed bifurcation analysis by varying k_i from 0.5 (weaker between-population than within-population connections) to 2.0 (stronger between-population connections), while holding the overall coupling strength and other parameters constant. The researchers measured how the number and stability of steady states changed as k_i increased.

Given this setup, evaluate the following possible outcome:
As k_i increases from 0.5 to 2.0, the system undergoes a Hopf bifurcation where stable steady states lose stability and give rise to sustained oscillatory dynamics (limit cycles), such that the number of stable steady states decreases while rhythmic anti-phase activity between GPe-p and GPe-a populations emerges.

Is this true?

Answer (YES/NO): NO